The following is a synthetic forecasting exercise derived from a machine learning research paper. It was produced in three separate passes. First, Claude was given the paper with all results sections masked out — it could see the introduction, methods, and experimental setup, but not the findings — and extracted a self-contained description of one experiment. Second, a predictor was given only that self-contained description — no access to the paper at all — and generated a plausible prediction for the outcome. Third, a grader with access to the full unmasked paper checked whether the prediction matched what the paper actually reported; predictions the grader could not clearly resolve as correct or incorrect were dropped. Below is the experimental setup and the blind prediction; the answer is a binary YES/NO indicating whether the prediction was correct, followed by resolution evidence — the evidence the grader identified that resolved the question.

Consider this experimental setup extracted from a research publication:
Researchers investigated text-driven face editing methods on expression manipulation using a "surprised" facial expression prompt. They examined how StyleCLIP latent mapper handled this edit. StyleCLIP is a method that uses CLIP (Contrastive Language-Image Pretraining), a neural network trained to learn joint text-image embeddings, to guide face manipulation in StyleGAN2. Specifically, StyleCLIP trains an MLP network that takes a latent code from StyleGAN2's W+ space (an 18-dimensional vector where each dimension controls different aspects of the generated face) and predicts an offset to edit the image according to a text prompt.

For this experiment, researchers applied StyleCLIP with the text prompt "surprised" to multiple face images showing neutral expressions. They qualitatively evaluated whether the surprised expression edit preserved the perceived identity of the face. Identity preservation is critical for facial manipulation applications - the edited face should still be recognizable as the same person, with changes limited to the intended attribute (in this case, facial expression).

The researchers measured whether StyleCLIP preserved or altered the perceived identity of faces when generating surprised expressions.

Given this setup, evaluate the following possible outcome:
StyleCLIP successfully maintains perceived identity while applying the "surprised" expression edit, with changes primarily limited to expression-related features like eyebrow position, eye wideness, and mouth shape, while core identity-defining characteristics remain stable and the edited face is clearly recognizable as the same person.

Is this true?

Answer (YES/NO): NO